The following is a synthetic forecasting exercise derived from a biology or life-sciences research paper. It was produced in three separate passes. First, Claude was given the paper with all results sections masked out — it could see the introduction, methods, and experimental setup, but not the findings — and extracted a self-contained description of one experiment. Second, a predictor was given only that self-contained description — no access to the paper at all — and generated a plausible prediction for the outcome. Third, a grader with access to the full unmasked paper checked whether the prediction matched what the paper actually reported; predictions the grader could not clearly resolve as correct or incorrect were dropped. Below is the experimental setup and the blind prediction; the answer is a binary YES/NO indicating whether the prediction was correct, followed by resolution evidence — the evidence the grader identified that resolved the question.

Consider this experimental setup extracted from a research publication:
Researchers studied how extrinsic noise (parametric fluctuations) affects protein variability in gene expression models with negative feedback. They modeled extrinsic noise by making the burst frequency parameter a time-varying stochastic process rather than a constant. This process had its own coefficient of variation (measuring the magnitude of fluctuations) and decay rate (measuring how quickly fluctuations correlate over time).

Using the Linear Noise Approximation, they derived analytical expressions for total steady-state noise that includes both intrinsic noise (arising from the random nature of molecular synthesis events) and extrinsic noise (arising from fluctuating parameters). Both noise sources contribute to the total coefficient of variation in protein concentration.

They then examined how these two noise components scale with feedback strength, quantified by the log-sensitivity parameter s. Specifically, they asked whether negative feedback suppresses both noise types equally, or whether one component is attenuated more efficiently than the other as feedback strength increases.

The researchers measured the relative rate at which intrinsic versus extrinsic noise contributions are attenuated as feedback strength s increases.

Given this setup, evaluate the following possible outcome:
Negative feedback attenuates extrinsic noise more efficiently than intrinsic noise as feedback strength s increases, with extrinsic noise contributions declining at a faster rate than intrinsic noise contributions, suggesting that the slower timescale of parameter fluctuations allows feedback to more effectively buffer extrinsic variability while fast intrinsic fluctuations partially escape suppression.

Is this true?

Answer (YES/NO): YES